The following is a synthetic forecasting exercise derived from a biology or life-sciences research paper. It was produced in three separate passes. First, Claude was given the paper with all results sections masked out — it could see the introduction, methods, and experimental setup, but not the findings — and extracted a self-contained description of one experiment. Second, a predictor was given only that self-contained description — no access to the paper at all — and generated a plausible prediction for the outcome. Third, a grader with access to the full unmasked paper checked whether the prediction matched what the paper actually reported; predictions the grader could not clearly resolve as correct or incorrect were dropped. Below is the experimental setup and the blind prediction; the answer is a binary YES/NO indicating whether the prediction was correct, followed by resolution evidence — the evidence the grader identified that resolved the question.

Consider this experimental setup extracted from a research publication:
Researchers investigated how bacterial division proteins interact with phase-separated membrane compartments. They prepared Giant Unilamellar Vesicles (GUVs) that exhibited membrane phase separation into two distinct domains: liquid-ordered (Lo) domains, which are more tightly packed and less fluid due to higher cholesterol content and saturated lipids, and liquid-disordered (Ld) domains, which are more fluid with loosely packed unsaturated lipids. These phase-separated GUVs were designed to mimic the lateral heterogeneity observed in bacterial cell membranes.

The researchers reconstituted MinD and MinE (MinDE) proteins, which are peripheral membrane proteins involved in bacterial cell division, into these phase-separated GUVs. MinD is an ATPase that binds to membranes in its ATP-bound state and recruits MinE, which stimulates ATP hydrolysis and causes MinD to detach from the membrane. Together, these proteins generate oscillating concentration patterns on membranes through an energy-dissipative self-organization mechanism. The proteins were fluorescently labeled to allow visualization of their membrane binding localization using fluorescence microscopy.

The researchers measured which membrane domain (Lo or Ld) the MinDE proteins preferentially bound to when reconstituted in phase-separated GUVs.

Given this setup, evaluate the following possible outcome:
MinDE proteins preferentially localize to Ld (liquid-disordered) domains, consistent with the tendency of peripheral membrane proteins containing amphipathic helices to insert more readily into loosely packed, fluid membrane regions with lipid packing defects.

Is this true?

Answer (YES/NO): YES